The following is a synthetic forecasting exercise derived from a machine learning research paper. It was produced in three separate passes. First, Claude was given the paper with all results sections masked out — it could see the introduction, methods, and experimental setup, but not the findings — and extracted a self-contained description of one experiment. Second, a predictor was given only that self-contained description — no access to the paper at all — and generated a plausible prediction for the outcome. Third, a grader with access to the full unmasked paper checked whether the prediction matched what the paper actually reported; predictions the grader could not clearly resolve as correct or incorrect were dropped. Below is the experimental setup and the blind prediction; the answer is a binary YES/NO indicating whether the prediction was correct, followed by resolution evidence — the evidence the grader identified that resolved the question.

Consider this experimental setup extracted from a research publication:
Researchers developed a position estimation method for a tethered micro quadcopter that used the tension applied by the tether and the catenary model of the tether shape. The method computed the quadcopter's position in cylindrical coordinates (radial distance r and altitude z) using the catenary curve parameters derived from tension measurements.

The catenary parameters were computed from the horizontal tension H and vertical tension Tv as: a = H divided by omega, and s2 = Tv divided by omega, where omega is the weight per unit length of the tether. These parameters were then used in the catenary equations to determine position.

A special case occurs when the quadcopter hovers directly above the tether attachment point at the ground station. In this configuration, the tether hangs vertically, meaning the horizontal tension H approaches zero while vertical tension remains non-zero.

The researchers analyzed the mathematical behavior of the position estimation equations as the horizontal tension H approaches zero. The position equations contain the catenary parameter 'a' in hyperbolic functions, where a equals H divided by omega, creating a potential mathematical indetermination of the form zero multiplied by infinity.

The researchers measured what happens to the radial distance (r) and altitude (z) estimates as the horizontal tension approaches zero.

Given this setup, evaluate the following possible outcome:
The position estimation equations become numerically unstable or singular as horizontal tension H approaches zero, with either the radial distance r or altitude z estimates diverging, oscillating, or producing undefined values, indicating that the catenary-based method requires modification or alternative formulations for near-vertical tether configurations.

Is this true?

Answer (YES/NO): NO